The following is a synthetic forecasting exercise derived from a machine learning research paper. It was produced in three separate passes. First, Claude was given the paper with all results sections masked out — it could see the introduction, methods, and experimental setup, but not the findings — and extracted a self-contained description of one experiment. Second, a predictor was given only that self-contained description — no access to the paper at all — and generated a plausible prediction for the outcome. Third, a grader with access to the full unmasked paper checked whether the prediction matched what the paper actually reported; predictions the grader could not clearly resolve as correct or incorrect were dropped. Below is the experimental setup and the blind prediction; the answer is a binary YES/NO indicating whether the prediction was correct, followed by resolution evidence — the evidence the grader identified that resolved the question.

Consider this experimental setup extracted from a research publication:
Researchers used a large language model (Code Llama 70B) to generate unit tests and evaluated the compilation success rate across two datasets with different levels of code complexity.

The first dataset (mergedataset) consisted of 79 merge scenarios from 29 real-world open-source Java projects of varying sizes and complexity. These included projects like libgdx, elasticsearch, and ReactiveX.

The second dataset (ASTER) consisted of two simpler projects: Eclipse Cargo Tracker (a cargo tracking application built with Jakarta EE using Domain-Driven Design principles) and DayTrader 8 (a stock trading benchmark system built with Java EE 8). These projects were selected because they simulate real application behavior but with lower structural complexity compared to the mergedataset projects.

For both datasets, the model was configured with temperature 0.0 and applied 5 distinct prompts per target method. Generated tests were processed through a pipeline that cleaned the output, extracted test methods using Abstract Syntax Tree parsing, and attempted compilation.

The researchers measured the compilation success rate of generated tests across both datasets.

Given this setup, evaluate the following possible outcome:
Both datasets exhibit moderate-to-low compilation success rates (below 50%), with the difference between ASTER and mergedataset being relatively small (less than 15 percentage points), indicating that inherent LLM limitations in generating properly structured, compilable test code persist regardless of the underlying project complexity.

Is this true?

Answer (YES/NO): NO